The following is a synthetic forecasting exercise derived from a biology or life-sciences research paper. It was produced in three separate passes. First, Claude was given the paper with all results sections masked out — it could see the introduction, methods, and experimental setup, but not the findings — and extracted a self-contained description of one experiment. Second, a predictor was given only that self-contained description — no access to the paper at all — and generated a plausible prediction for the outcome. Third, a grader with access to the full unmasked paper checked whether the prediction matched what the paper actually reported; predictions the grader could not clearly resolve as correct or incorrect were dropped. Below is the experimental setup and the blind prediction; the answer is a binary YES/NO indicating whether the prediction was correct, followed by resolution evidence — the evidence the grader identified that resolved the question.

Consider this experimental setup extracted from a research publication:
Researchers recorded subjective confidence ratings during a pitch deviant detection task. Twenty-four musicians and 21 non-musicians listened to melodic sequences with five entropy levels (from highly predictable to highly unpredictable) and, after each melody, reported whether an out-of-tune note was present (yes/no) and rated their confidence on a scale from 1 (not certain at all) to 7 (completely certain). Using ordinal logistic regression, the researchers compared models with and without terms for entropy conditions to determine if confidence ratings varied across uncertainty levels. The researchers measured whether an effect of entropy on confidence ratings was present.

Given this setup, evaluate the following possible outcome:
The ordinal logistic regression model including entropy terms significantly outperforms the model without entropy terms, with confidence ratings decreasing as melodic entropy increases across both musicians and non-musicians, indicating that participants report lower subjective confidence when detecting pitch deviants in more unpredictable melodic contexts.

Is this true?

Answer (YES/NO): YES